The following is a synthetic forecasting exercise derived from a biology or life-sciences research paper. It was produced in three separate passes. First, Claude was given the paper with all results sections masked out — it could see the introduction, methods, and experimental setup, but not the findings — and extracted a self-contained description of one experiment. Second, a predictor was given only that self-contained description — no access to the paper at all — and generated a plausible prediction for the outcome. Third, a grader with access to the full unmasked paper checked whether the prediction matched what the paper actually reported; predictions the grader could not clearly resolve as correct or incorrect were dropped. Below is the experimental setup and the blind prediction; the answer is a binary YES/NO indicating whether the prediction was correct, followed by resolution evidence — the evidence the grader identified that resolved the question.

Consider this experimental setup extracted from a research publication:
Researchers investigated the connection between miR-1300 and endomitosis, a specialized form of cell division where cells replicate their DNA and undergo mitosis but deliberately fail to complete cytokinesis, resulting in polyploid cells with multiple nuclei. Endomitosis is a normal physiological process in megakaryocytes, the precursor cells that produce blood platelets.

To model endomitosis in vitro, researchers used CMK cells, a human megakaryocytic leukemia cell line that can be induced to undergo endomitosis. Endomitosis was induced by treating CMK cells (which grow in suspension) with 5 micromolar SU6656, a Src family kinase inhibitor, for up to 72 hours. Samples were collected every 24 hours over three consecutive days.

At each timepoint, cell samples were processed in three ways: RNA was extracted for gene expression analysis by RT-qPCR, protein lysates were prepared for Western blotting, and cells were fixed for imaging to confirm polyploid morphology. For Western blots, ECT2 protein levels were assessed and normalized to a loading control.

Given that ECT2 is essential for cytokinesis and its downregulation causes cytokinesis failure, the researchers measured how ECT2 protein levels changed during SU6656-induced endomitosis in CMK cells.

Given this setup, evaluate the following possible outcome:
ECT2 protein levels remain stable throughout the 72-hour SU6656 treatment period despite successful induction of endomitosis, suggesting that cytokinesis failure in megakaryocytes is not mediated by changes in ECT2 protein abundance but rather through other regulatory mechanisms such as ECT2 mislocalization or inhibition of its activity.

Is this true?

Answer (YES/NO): NO